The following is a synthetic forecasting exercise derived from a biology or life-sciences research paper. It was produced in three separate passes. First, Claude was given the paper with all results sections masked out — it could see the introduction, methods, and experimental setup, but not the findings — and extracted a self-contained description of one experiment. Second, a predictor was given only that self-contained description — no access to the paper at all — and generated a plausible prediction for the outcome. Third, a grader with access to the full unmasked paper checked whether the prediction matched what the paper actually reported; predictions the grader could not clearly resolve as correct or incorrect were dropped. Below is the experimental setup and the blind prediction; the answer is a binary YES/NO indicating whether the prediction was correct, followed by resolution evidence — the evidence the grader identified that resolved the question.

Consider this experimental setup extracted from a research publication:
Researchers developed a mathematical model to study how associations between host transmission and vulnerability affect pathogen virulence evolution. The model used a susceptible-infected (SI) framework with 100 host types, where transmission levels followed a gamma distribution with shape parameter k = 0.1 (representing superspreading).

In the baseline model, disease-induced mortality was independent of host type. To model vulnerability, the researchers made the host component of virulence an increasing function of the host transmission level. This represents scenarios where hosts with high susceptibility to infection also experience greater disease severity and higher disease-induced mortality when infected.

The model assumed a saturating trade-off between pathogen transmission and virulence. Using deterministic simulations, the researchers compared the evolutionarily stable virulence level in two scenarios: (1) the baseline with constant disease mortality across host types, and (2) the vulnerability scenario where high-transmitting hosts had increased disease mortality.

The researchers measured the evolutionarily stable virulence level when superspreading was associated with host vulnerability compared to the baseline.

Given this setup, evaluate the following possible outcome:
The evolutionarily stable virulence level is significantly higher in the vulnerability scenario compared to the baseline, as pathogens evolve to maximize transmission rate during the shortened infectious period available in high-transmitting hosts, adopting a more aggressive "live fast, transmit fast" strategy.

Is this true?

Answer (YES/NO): NO